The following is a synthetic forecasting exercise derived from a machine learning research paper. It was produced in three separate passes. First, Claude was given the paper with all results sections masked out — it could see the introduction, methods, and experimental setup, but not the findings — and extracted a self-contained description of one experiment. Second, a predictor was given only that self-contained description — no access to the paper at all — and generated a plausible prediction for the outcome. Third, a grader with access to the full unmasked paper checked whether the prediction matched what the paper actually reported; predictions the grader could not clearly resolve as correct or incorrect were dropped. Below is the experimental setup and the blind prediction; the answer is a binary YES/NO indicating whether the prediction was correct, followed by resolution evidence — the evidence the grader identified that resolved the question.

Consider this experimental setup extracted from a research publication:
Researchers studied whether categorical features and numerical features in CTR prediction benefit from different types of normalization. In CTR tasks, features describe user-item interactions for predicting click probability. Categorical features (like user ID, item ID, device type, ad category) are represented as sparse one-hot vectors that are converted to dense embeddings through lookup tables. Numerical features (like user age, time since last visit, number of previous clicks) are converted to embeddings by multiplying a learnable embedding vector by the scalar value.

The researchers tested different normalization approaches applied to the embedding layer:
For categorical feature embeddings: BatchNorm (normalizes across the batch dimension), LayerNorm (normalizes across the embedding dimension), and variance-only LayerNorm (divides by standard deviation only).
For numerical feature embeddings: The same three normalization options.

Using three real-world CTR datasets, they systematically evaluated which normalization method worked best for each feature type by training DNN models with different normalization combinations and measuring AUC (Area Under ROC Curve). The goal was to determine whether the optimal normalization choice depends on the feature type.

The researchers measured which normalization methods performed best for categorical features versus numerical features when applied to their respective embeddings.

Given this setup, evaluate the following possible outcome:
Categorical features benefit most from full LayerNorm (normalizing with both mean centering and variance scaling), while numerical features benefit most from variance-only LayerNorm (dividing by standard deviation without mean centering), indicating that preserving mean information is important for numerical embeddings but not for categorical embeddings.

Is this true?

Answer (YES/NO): NO